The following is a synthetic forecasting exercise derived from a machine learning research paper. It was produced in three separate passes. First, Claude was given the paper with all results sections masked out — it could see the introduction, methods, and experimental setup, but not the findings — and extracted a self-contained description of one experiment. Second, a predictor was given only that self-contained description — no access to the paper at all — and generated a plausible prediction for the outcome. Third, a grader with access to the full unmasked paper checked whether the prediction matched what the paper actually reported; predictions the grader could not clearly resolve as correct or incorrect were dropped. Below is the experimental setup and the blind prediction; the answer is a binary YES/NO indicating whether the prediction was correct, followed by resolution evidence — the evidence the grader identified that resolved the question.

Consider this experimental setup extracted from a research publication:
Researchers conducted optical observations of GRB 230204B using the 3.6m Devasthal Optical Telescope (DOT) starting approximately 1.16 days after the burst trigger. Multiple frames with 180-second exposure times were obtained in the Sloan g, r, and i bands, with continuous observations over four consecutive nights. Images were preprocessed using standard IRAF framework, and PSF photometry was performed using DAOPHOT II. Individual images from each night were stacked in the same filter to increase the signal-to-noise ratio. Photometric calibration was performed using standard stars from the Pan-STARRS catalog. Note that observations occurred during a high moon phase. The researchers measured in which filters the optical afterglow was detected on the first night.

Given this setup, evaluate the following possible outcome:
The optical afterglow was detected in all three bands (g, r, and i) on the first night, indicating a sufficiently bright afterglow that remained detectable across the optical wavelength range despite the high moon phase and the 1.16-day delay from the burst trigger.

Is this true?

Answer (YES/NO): NO